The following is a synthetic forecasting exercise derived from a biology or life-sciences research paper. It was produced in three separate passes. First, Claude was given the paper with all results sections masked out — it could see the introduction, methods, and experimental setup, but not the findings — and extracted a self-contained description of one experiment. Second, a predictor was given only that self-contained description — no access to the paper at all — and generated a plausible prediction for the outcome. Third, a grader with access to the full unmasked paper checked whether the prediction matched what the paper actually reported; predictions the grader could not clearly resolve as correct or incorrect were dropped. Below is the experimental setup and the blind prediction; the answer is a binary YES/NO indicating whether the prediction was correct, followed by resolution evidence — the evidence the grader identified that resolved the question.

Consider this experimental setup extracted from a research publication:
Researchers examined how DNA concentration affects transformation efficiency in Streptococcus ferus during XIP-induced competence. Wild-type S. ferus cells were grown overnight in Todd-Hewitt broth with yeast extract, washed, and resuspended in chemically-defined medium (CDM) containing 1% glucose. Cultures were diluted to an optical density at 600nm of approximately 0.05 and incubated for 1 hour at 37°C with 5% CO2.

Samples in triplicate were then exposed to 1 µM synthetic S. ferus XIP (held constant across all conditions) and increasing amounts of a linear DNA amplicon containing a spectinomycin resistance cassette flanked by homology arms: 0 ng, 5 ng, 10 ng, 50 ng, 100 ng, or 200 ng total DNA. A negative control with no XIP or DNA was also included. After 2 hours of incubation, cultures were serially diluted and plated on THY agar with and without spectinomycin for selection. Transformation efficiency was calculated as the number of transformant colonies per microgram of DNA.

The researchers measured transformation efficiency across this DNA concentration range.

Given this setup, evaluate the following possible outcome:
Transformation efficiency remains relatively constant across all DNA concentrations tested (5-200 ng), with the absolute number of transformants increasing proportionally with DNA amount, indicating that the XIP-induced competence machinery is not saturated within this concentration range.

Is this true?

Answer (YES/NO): NO